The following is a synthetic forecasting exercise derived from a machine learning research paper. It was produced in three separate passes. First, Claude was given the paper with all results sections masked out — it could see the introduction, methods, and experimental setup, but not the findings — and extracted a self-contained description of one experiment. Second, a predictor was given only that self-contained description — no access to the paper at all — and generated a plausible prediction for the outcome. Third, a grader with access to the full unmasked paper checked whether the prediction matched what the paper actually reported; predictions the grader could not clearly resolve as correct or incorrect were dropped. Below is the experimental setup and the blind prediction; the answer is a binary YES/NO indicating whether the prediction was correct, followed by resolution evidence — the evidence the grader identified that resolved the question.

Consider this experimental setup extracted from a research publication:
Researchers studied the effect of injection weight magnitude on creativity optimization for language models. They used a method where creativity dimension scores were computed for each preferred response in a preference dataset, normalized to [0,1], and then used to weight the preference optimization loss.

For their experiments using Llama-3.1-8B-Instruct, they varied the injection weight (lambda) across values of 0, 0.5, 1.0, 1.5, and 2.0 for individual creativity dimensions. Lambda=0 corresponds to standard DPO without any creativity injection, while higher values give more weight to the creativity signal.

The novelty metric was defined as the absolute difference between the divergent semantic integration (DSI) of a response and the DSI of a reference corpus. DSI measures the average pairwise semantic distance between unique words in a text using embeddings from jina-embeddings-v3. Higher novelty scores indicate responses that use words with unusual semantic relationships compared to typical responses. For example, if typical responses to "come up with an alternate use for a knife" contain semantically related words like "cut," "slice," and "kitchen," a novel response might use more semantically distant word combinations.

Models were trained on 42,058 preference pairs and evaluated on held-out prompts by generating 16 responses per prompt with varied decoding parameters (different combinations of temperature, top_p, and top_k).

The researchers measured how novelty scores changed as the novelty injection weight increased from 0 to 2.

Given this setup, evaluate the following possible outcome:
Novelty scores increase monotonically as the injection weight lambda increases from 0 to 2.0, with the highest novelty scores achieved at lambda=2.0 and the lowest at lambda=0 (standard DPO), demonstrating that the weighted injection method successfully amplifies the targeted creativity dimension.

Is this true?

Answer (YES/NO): NO